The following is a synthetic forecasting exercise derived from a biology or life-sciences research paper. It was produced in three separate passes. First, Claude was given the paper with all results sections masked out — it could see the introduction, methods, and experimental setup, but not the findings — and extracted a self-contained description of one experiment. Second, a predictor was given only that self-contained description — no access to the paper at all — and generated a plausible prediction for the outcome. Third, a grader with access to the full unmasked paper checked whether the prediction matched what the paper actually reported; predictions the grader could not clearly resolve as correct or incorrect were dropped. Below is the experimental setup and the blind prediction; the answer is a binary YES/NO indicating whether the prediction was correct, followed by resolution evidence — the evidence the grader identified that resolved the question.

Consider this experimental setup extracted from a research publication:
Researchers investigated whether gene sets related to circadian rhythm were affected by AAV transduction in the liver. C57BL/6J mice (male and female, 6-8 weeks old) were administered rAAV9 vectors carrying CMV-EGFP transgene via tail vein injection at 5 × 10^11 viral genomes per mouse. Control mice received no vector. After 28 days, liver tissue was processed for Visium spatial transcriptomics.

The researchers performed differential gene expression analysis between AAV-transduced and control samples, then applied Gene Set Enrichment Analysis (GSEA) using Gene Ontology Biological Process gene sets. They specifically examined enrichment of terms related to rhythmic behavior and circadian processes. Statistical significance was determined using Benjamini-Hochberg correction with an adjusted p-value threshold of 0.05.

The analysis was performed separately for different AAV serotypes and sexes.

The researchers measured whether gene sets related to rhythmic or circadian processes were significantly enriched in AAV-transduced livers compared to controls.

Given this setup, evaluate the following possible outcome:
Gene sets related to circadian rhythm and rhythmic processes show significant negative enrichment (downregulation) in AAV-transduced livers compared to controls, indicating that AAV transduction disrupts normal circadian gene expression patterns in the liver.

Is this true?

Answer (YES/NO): NO